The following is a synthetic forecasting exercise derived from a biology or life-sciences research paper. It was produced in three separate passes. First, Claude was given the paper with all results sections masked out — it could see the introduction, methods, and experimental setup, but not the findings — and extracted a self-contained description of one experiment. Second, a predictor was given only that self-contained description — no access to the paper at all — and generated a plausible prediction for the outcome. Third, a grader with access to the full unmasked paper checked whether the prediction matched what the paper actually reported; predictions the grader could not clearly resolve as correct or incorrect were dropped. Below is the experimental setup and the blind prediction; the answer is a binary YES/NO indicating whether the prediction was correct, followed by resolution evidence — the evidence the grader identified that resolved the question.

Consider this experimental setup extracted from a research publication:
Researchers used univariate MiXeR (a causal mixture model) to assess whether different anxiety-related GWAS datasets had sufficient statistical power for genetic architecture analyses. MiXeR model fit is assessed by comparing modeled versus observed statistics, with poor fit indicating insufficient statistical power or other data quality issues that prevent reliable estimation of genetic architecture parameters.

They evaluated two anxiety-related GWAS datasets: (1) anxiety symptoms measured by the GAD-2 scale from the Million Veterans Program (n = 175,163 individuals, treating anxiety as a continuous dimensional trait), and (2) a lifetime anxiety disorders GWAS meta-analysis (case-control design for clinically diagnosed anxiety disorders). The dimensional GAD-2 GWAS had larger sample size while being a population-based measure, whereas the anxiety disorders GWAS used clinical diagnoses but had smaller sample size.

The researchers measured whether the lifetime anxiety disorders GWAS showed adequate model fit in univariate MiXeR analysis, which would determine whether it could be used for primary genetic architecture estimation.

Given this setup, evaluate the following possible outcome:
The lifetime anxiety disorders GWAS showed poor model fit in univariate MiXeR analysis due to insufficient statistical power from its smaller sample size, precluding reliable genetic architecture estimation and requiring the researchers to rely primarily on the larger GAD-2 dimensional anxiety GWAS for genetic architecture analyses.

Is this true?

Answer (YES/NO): YES